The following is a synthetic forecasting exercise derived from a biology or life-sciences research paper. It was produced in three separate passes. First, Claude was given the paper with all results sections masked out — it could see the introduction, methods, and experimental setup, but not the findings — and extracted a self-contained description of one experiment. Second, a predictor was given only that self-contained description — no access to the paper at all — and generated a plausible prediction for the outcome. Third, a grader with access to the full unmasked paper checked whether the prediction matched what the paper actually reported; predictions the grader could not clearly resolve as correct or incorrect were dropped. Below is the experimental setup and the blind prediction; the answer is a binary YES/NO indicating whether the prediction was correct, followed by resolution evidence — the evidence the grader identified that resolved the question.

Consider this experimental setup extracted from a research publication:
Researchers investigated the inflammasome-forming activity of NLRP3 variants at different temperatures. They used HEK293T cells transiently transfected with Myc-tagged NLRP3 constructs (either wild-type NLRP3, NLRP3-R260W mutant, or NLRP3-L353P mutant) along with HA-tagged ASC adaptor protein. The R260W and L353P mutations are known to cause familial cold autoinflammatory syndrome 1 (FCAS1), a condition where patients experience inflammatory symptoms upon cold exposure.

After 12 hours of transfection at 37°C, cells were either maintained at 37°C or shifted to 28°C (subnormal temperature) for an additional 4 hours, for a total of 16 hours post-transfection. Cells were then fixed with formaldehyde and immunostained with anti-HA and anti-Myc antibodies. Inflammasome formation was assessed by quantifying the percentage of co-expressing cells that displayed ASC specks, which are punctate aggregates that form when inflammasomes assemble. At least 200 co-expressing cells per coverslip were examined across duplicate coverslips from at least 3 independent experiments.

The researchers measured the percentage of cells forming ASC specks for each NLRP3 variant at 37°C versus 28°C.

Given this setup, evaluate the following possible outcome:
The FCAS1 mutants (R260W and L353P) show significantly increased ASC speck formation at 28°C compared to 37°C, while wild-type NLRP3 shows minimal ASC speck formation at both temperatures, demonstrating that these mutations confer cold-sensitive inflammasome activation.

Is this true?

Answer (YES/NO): YES